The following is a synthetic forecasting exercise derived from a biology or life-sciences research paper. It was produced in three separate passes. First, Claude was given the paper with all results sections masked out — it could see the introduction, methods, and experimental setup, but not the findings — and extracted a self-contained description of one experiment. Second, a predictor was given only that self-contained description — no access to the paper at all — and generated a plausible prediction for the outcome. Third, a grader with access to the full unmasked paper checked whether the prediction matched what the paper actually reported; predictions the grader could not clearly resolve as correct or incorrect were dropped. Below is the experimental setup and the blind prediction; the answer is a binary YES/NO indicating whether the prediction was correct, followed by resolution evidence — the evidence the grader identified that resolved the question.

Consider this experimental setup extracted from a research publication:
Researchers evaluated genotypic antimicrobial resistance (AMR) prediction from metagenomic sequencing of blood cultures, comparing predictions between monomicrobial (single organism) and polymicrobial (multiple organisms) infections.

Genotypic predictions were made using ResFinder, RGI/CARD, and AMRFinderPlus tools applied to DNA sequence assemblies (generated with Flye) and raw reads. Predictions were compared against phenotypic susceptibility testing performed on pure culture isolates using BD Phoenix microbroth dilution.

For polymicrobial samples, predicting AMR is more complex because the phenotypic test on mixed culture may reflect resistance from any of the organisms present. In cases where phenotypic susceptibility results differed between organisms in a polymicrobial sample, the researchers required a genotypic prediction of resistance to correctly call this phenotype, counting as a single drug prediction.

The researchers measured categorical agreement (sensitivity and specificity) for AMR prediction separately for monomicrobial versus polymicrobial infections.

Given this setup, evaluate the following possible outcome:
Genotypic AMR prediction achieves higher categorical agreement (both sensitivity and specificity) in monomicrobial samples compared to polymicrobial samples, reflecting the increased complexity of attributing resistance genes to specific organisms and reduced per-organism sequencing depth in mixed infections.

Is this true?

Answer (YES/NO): NO